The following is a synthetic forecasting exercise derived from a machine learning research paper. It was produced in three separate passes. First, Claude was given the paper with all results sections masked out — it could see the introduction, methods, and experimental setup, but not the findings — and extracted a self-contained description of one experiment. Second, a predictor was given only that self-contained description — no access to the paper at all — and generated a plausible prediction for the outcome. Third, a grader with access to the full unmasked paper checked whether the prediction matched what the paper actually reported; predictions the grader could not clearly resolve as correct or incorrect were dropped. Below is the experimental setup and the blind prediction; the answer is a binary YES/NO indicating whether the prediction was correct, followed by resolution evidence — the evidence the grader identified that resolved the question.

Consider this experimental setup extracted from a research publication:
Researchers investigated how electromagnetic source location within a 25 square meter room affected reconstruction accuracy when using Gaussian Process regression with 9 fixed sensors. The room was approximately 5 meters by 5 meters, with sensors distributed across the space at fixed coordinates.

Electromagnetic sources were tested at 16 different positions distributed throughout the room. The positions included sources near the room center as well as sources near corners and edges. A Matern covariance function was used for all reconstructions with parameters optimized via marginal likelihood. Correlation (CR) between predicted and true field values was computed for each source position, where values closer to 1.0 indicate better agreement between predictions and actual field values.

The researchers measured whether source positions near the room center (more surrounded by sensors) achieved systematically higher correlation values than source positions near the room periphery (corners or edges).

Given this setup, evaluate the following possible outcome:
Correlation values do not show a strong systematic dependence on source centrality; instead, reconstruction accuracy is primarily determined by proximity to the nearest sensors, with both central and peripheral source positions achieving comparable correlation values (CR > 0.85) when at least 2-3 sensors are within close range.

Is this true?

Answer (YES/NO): NO